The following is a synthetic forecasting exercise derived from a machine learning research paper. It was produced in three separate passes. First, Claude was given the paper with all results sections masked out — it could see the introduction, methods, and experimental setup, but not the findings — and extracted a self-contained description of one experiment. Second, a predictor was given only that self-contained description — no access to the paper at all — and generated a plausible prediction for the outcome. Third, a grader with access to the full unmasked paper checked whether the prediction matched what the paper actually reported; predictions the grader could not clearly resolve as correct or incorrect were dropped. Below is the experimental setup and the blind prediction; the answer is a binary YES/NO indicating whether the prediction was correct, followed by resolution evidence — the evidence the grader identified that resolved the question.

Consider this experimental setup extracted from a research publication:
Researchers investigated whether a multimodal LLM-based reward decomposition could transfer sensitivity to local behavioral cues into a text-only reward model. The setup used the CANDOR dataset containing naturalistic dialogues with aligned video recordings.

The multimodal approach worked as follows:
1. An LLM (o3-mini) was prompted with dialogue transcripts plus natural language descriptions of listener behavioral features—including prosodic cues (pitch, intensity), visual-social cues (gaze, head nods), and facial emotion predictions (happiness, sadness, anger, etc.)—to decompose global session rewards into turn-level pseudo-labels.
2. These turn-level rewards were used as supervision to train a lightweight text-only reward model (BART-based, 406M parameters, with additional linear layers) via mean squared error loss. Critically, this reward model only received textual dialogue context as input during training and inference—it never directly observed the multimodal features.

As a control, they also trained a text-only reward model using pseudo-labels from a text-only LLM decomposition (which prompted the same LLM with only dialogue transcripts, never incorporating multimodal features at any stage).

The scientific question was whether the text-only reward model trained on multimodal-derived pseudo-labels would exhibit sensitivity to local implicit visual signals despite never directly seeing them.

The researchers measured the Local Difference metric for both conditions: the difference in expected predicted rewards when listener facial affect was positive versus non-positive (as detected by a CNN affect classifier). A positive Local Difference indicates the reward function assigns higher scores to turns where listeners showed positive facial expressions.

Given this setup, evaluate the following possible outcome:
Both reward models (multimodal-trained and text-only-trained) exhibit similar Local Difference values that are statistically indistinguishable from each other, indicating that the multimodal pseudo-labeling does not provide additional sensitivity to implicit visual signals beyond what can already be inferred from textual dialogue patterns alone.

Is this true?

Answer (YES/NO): NO